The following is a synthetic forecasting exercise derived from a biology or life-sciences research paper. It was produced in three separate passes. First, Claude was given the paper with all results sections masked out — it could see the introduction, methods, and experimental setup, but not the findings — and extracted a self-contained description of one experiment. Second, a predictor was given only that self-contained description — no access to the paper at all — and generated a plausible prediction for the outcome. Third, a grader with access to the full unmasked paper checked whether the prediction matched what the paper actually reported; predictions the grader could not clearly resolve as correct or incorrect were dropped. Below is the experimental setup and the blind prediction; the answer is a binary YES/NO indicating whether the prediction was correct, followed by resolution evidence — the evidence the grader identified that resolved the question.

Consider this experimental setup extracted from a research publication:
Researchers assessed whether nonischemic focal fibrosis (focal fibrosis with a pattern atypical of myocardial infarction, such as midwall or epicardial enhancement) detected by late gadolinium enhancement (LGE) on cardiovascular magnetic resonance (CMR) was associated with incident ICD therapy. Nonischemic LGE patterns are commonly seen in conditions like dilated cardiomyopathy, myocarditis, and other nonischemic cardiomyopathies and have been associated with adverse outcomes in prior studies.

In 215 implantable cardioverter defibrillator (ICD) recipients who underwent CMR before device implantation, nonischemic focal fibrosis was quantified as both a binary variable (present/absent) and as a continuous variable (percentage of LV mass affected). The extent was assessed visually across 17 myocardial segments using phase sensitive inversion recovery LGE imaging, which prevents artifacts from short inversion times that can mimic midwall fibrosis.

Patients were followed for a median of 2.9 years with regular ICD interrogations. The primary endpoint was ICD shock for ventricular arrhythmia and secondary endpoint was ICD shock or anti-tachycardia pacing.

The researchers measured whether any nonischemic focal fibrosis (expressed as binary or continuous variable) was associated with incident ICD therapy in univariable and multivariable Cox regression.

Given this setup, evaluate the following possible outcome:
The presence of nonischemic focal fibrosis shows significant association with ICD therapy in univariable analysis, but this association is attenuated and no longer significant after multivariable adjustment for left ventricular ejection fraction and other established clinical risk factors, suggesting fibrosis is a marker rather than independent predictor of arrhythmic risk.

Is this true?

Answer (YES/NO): NO